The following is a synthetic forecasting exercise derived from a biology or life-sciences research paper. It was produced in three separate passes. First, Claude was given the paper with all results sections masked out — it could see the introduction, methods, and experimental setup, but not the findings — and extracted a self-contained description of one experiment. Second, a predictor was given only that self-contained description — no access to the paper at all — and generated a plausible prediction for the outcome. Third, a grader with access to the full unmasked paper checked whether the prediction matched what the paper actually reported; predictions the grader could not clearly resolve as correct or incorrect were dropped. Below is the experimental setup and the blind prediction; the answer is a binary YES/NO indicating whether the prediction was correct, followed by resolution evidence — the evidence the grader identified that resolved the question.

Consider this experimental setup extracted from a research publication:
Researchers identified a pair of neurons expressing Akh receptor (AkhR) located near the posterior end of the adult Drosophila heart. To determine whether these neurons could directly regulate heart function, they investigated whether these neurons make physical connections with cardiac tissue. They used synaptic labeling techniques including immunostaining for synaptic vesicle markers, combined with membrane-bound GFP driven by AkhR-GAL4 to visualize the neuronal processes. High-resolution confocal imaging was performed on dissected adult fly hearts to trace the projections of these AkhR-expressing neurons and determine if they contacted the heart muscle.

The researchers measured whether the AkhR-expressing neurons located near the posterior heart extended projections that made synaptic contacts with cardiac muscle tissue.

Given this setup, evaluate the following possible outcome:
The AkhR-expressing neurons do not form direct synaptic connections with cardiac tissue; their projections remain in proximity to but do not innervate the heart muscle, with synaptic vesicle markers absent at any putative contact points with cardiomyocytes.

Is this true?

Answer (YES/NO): NO